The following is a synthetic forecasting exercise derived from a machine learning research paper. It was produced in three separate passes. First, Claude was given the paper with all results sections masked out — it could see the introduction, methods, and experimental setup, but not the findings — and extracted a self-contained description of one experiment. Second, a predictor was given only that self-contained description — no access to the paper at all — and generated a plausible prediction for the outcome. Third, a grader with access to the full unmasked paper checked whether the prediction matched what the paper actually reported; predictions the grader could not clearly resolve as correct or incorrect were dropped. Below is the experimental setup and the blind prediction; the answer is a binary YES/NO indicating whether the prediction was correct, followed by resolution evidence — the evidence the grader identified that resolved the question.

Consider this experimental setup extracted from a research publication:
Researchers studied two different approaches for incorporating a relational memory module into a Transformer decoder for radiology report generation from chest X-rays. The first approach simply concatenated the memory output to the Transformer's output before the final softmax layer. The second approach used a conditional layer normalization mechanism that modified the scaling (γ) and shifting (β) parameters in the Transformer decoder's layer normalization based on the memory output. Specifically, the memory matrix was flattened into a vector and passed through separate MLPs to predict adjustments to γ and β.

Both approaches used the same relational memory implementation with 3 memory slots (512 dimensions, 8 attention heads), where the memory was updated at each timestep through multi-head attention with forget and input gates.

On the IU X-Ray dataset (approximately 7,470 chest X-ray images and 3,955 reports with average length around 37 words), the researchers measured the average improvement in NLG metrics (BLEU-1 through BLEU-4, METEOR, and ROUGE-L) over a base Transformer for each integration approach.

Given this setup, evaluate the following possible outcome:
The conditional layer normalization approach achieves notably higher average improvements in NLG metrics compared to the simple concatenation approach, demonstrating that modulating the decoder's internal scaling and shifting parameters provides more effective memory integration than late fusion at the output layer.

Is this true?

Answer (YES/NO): YES